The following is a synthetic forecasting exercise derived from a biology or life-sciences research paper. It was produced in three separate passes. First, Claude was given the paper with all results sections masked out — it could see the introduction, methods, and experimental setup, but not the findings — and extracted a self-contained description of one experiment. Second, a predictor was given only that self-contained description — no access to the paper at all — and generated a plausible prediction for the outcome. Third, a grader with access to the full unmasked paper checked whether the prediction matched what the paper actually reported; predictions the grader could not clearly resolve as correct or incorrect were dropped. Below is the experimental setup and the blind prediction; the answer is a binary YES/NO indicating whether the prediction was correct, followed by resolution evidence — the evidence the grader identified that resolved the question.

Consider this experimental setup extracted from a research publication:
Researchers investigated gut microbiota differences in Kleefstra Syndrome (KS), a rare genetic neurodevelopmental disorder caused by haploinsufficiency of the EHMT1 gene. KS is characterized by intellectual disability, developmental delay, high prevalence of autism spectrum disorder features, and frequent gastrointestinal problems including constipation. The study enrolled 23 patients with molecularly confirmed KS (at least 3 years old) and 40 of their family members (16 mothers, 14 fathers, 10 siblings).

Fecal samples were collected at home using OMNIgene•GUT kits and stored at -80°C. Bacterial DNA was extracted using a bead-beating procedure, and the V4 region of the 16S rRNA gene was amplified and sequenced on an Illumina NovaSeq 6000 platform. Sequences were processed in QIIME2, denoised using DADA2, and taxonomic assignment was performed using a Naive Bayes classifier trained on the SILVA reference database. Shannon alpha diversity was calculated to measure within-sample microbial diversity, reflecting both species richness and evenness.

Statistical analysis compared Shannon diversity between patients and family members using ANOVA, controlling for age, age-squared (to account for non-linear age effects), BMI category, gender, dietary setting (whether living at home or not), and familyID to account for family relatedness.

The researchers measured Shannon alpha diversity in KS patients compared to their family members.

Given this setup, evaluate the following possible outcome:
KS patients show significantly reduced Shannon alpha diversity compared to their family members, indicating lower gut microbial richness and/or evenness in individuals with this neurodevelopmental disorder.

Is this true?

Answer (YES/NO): YES